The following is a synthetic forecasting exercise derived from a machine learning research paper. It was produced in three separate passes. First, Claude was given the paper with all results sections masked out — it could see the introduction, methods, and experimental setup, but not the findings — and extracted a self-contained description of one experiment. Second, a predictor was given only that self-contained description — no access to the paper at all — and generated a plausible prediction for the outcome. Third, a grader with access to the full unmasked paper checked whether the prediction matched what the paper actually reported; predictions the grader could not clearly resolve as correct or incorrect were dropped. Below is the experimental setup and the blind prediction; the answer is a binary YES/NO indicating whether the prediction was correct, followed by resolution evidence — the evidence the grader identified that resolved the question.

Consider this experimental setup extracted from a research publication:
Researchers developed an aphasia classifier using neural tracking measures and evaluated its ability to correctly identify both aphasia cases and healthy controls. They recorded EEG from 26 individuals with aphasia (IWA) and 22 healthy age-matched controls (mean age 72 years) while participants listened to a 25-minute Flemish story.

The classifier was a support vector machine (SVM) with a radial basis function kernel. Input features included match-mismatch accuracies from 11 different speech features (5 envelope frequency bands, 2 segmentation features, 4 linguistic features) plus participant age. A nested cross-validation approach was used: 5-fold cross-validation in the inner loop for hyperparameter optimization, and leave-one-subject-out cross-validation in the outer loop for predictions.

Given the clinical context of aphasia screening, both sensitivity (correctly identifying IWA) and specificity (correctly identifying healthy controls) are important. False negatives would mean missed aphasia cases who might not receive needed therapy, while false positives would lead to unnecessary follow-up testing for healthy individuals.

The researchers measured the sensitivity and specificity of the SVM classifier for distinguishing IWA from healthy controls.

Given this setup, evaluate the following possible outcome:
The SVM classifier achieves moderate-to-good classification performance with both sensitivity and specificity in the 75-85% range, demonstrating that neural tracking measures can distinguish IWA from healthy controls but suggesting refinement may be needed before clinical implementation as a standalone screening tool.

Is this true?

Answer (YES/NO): NO